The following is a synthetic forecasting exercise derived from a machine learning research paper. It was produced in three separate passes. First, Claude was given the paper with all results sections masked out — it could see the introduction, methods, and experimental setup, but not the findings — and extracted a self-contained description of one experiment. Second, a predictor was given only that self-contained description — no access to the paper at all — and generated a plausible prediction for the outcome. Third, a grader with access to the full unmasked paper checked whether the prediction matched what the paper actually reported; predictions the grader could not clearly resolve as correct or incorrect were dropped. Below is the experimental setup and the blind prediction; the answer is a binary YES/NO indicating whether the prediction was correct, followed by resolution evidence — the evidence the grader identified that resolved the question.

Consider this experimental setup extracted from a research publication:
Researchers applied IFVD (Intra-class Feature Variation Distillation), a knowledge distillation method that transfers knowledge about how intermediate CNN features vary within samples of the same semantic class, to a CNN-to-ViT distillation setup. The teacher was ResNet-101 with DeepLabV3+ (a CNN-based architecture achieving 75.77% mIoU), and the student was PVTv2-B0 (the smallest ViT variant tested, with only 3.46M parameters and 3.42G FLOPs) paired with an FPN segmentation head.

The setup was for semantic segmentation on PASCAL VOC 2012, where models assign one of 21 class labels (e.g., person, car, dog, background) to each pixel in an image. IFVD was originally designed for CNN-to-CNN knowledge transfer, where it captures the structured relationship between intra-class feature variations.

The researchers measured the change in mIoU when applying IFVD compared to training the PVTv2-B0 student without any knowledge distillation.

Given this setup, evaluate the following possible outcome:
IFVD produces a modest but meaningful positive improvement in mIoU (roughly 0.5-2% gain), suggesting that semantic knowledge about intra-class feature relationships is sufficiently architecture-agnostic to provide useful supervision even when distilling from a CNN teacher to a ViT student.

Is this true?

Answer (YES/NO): NO